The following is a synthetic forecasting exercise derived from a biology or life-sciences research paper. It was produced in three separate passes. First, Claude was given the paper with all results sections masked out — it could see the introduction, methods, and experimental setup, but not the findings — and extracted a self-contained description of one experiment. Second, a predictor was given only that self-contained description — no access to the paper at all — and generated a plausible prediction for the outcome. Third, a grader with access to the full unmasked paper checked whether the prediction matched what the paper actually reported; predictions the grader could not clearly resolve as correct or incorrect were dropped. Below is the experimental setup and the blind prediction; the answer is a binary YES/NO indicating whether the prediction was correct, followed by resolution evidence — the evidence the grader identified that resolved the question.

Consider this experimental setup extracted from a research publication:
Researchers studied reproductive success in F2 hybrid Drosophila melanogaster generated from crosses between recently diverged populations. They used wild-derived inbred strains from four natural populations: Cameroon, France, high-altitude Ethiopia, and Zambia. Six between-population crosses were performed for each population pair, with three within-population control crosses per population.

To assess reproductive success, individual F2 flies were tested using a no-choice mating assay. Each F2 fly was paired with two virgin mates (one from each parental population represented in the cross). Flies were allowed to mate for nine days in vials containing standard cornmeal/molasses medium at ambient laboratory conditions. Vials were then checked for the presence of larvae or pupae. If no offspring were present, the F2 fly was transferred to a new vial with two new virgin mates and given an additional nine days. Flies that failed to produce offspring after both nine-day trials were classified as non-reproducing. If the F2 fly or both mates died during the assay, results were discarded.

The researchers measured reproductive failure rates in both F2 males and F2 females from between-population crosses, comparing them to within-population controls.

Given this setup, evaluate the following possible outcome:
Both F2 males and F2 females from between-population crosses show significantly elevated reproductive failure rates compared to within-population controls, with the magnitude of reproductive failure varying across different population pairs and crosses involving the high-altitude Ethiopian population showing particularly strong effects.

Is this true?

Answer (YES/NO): NO